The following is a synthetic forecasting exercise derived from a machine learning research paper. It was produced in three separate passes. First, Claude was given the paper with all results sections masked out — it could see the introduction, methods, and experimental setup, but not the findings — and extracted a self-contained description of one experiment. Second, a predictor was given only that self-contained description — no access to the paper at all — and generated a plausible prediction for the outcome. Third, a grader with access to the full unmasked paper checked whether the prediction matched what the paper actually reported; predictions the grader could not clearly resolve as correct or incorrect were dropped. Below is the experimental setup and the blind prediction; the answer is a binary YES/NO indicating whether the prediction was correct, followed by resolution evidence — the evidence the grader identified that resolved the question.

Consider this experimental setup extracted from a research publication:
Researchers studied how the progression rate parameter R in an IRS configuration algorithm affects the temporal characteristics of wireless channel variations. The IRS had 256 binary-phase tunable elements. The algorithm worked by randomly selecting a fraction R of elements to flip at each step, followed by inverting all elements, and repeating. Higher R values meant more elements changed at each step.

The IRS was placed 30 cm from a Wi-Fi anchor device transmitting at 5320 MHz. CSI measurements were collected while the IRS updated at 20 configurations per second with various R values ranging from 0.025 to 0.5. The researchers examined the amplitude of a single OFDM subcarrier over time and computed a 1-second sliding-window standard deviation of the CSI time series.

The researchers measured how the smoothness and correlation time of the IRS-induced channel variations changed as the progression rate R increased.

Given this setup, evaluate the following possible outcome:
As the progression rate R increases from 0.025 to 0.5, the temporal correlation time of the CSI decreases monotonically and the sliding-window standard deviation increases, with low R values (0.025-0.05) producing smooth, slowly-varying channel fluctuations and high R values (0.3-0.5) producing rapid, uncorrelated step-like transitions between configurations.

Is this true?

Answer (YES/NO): NO